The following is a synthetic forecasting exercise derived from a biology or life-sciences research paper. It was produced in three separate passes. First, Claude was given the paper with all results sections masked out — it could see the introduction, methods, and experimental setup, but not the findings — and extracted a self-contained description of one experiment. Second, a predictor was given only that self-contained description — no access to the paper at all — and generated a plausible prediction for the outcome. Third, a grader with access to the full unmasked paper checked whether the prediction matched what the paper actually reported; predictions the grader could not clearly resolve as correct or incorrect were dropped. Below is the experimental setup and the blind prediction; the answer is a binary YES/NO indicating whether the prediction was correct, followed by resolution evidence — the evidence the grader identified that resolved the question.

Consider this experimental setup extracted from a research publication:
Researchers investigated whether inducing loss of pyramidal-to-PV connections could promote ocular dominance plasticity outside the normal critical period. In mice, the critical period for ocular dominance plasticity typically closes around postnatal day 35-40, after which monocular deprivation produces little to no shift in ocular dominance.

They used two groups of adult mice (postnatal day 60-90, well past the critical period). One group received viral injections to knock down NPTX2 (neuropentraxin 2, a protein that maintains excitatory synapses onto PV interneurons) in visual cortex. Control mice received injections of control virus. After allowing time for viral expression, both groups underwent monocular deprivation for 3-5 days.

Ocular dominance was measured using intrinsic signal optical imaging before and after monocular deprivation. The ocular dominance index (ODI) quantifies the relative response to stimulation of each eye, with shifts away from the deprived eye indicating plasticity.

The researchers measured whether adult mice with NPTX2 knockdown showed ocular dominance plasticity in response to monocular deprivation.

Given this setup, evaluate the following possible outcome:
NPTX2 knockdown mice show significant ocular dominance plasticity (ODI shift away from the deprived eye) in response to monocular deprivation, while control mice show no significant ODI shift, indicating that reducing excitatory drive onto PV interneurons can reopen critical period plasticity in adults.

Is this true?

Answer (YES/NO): YES